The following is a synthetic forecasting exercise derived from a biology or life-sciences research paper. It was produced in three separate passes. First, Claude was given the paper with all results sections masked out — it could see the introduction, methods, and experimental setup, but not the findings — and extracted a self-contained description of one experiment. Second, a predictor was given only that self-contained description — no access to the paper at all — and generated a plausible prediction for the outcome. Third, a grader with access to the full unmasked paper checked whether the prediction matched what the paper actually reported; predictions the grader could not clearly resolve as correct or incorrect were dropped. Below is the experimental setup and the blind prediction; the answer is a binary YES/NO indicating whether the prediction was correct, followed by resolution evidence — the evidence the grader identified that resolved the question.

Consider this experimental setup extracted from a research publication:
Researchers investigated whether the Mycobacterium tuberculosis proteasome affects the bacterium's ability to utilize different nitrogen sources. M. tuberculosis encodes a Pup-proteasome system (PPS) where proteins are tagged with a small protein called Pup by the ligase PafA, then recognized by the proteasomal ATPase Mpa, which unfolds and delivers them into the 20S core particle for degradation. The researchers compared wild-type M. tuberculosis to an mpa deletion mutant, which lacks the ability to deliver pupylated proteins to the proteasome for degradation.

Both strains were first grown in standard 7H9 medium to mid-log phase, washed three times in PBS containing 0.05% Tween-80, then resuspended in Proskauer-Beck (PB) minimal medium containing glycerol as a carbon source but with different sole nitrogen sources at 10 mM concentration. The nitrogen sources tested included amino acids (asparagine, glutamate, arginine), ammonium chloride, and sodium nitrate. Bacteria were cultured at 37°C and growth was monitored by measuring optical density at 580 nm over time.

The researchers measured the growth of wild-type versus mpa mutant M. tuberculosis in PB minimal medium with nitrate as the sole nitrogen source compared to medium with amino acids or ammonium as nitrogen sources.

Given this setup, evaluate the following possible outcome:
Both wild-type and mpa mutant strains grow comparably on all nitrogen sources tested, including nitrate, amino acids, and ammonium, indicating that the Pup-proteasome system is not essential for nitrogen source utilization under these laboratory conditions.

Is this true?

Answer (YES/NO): NO